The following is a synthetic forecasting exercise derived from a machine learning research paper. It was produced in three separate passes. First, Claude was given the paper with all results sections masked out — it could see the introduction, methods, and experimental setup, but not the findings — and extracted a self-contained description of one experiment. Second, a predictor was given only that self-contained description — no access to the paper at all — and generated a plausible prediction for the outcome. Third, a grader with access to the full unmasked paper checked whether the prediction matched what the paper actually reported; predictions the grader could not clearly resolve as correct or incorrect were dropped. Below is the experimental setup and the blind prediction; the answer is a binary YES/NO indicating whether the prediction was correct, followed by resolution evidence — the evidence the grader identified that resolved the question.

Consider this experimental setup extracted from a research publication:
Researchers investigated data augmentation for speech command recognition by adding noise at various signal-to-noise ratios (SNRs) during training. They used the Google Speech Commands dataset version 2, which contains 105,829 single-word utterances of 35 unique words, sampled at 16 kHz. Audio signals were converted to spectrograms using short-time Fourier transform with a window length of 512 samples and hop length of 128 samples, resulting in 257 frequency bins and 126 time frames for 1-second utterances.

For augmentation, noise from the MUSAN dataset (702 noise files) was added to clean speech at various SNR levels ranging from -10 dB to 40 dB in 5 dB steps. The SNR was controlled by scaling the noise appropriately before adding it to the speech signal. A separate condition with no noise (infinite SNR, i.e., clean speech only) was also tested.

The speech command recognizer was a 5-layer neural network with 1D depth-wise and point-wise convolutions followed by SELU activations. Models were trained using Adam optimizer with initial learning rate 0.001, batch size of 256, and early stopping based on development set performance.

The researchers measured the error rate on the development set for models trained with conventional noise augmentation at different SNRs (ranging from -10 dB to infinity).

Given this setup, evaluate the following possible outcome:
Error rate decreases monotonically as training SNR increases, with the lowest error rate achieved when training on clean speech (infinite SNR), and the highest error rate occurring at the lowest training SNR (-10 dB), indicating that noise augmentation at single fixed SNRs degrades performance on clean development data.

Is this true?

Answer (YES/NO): NO